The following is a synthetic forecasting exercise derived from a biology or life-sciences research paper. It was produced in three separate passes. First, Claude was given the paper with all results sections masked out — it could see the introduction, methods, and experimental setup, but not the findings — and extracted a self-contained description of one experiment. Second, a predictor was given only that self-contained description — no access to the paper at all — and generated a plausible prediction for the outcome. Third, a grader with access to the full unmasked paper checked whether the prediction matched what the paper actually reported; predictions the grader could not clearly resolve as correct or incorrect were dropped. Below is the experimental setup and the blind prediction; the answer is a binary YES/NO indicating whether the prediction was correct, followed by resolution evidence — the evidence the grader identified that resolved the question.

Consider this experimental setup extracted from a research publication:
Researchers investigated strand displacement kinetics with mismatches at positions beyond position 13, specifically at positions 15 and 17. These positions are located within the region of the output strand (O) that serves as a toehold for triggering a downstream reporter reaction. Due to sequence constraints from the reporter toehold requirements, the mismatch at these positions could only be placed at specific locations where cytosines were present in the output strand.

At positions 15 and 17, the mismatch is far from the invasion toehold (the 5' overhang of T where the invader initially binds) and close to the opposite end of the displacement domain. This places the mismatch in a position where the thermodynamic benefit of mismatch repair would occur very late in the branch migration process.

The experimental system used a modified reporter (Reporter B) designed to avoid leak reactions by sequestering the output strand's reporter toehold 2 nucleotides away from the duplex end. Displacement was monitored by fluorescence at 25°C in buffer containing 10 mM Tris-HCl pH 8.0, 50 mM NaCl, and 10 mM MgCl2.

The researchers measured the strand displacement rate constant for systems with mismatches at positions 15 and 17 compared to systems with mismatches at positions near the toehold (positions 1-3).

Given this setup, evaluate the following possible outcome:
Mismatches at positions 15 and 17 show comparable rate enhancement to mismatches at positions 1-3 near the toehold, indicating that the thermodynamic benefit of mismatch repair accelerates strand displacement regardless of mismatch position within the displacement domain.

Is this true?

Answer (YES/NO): NO